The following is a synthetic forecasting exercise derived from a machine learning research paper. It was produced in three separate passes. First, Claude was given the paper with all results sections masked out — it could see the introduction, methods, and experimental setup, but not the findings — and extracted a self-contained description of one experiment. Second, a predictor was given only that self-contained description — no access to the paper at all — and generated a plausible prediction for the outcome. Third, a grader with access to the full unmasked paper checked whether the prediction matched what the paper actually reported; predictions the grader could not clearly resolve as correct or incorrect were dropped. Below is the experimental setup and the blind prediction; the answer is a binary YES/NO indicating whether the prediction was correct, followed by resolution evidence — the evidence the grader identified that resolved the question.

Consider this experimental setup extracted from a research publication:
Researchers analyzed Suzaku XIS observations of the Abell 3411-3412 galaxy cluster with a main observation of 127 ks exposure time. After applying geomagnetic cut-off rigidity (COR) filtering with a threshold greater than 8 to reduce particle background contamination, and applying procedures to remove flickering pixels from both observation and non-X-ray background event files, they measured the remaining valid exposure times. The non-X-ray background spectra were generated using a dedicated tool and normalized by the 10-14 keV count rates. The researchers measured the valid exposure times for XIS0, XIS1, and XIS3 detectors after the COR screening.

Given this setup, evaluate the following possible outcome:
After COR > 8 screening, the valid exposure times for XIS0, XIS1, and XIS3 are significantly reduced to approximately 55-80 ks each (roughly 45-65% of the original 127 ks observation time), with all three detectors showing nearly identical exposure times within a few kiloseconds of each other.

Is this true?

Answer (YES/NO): NO